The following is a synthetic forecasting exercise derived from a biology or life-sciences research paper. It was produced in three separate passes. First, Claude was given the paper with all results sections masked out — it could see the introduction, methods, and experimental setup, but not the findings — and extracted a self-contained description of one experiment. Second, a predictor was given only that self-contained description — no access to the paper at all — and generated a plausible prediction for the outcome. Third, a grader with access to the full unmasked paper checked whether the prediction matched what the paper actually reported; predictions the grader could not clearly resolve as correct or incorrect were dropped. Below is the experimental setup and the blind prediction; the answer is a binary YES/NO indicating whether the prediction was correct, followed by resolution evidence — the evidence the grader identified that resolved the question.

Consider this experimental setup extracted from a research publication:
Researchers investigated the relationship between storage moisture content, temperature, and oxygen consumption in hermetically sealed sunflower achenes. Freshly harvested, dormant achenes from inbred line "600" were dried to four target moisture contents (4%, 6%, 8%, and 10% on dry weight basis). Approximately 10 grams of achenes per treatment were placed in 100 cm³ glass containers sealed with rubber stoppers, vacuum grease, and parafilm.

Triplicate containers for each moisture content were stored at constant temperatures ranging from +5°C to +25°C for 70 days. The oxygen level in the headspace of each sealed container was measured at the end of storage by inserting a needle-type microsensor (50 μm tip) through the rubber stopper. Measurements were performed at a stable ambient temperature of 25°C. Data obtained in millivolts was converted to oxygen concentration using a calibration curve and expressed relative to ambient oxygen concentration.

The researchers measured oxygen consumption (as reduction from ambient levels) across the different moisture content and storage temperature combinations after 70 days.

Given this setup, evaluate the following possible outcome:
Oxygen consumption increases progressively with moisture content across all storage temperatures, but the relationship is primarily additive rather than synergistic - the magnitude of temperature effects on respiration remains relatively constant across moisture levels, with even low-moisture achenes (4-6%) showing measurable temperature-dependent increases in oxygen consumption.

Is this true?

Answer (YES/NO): NO